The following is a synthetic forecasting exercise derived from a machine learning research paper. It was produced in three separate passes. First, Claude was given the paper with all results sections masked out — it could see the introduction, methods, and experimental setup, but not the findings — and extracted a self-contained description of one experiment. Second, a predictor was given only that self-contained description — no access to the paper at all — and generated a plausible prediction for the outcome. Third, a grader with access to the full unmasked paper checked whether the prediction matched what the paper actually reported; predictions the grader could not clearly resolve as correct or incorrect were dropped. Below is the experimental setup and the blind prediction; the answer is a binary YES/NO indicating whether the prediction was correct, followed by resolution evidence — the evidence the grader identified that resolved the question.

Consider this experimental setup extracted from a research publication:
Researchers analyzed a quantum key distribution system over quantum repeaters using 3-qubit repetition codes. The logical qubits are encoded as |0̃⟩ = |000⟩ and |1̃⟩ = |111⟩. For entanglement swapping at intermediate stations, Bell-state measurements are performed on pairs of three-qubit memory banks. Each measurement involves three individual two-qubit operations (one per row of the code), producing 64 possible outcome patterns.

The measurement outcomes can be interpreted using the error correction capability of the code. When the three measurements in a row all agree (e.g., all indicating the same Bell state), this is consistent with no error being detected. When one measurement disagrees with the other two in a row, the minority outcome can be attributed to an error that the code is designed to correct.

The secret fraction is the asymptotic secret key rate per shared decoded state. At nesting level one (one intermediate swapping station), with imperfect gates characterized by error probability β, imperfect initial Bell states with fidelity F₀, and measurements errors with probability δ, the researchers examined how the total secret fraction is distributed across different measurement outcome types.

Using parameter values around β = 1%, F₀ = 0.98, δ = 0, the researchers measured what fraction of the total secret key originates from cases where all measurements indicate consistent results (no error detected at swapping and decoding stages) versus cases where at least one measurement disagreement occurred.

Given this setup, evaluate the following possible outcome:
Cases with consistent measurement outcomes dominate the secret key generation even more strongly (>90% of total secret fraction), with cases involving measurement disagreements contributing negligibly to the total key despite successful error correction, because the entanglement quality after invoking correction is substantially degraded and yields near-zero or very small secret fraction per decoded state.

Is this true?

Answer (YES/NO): YES